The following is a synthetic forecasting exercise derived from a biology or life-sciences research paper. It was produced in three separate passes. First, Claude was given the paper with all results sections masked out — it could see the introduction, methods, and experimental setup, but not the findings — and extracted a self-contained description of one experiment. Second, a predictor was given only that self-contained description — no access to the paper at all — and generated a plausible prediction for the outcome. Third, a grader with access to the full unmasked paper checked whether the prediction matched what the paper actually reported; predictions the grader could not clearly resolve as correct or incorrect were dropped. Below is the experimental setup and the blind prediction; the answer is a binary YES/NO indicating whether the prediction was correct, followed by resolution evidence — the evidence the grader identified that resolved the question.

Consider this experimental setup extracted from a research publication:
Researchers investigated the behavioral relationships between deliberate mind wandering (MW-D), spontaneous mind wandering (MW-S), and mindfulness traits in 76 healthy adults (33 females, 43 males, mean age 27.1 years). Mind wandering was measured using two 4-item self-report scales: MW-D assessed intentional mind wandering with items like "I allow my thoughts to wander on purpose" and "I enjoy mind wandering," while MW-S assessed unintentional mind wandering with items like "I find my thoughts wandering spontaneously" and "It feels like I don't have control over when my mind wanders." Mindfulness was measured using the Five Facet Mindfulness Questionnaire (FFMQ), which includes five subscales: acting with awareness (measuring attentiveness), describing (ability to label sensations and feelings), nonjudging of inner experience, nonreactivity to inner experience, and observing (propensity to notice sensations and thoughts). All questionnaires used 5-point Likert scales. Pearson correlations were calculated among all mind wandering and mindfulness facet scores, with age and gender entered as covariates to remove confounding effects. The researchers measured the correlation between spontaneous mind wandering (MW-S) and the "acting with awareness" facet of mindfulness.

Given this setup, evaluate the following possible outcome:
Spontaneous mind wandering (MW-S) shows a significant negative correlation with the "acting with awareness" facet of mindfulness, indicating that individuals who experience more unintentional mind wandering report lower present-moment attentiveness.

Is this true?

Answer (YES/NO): YES